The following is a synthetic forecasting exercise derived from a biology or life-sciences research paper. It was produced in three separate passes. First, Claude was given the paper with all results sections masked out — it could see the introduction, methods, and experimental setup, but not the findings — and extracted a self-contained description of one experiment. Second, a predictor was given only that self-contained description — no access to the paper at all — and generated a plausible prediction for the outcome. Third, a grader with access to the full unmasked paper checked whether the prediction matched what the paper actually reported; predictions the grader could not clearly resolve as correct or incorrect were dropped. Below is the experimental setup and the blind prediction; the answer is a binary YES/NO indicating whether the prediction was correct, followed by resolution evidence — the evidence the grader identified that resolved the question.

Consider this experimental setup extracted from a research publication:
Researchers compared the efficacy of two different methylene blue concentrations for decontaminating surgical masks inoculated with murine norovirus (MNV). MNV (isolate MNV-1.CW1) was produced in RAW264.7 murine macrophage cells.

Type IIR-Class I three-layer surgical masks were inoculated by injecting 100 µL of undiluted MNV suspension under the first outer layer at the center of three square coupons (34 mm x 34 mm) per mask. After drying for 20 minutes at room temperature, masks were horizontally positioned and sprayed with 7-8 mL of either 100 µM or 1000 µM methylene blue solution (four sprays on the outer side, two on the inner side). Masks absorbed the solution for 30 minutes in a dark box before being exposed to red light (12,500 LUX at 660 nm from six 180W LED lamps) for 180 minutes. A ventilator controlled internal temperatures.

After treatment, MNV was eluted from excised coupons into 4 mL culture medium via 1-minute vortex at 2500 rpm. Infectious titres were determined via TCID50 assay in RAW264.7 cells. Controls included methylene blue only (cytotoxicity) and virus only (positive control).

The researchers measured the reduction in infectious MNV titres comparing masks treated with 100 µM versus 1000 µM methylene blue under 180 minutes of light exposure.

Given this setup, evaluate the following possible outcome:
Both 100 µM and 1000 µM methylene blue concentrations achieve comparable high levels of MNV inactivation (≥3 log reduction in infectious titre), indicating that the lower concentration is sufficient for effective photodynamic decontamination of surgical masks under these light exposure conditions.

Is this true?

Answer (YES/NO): NO